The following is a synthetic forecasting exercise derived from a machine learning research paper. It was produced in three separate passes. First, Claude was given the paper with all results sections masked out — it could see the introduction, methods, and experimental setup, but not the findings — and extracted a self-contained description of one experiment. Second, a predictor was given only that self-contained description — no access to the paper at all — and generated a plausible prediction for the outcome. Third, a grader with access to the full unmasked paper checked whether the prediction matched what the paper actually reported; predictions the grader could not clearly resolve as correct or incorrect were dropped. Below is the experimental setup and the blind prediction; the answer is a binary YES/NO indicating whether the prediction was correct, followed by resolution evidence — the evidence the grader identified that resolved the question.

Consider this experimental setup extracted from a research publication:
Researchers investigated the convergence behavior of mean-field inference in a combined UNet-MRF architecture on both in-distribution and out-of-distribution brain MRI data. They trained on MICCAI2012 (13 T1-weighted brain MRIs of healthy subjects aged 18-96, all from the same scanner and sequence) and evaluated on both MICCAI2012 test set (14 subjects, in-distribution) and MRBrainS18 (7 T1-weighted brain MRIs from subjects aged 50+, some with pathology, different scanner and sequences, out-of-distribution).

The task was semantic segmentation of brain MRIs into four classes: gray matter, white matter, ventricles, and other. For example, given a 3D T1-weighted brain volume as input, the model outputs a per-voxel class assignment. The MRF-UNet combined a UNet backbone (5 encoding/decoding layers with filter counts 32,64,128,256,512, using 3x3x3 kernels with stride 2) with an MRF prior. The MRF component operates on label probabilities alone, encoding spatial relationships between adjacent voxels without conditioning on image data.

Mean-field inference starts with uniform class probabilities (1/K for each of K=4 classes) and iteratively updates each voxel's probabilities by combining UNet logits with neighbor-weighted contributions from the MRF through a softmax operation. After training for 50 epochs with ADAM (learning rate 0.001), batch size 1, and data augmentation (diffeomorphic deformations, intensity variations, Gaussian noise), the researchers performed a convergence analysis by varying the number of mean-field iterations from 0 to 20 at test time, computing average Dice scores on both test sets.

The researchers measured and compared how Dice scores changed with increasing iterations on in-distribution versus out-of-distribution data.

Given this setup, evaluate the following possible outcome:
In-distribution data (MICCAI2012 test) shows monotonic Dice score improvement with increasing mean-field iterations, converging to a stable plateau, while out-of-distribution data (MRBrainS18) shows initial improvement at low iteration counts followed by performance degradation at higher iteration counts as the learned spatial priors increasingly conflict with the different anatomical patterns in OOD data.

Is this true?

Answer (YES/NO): NO